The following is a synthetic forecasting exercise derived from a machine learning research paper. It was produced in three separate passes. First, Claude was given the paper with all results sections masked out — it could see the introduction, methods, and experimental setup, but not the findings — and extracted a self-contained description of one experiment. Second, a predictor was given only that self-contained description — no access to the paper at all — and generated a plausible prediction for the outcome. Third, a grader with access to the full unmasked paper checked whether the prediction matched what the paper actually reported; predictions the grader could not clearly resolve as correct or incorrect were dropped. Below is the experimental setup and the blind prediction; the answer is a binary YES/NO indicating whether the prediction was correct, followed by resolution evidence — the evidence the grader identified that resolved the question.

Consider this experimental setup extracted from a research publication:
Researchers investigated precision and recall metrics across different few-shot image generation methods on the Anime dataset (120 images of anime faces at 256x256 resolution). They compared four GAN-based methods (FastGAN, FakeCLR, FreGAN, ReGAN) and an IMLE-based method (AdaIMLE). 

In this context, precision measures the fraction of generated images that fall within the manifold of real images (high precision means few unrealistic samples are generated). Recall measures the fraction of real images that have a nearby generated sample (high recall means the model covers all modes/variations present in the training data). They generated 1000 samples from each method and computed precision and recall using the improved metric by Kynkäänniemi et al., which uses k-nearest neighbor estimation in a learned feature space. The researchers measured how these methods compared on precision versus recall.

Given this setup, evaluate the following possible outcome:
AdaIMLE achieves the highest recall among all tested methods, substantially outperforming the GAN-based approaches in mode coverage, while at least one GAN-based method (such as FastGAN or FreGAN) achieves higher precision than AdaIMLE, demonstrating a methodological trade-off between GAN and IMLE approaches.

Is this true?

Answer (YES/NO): NO